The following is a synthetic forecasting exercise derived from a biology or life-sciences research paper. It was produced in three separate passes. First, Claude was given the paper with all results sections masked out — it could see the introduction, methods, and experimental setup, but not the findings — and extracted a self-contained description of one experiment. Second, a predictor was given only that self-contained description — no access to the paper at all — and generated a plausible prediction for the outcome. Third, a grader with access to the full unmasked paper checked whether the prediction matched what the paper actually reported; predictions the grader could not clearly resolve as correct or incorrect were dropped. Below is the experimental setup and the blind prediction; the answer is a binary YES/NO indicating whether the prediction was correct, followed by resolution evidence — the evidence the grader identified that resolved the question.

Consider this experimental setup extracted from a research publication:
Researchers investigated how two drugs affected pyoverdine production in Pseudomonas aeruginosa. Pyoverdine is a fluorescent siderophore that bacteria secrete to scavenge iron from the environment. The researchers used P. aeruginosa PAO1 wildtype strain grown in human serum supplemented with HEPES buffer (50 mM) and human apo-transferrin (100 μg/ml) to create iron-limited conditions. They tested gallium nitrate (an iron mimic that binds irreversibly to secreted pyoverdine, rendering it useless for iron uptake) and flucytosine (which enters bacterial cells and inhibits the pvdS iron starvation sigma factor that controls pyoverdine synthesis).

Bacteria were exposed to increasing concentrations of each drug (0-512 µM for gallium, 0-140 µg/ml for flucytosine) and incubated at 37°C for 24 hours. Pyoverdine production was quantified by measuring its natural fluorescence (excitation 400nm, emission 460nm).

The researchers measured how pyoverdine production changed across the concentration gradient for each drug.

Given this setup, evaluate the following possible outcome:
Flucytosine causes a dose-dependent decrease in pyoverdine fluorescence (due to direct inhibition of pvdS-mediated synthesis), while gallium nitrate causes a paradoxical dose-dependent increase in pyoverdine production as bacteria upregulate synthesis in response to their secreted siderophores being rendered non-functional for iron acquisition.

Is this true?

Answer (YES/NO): NO